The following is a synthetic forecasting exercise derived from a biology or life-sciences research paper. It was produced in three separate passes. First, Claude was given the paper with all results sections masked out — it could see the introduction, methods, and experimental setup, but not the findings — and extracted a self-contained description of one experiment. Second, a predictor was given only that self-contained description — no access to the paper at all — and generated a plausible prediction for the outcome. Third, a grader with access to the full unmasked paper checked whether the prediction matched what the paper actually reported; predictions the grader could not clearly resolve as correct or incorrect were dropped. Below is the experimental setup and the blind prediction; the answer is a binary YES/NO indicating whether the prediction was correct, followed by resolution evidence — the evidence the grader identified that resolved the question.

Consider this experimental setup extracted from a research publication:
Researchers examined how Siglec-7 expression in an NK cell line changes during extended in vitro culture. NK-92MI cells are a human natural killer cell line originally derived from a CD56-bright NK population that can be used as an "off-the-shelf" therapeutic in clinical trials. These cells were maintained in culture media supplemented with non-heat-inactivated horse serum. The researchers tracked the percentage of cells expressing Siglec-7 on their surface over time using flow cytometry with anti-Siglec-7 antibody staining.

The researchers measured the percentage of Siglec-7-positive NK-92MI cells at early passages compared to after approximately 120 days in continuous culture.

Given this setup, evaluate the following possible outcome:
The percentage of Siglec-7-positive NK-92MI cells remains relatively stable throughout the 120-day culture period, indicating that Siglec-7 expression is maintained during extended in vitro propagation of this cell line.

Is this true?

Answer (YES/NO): NO